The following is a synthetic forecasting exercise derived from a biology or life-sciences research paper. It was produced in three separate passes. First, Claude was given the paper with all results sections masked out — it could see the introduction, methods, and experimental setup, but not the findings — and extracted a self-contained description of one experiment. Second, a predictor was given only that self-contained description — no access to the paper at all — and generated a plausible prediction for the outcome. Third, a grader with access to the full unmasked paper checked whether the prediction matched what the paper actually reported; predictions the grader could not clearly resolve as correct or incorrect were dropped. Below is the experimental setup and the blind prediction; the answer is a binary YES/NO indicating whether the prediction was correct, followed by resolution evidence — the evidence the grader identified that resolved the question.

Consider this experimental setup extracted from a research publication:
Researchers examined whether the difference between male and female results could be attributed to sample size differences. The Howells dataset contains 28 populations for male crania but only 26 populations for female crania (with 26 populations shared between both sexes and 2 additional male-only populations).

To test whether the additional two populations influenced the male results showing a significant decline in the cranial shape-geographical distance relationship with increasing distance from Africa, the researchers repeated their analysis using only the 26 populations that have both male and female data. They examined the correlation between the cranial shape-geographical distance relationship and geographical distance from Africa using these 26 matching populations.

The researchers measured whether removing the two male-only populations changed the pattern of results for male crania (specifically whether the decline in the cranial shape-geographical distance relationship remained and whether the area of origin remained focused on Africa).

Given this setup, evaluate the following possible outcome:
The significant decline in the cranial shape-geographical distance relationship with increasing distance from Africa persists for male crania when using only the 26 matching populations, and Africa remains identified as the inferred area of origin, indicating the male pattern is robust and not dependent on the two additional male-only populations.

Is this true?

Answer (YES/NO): YES